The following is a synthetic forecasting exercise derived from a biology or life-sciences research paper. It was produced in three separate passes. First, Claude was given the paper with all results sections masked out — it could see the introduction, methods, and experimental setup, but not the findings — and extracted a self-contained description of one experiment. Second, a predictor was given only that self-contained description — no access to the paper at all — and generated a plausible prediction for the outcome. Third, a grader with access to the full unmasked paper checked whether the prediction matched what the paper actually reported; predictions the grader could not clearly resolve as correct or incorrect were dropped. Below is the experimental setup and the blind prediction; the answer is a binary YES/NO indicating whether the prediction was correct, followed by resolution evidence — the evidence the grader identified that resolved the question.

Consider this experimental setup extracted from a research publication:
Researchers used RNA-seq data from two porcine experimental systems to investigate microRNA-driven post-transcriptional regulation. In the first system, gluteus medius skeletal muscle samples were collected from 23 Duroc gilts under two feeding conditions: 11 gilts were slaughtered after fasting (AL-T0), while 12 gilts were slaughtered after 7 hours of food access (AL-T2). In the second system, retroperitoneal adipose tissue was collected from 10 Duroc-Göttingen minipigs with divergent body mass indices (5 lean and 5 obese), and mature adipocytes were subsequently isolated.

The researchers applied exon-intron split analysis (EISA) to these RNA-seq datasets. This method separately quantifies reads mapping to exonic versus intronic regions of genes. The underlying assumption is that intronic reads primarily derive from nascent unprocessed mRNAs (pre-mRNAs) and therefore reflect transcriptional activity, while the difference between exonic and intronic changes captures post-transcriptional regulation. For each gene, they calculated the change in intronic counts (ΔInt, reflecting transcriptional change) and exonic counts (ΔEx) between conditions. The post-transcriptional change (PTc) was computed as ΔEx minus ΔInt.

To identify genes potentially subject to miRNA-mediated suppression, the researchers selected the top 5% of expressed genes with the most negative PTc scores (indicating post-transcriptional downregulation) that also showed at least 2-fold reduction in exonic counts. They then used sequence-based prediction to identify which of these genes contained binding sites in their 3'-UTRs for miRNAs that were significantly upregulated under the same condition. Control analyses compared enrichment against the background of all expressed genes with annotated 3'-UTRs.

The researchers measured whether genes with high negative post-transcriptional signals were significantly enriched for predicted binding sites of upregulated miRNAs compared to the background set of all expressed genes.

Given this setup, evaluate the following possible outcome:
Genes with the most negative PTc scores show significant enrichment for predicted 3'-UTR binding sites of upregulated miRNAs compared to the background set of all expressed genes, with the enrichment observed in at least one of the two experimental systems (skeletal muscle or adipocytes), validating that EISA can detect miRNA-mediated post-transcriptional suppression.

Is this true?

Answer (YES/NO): YES